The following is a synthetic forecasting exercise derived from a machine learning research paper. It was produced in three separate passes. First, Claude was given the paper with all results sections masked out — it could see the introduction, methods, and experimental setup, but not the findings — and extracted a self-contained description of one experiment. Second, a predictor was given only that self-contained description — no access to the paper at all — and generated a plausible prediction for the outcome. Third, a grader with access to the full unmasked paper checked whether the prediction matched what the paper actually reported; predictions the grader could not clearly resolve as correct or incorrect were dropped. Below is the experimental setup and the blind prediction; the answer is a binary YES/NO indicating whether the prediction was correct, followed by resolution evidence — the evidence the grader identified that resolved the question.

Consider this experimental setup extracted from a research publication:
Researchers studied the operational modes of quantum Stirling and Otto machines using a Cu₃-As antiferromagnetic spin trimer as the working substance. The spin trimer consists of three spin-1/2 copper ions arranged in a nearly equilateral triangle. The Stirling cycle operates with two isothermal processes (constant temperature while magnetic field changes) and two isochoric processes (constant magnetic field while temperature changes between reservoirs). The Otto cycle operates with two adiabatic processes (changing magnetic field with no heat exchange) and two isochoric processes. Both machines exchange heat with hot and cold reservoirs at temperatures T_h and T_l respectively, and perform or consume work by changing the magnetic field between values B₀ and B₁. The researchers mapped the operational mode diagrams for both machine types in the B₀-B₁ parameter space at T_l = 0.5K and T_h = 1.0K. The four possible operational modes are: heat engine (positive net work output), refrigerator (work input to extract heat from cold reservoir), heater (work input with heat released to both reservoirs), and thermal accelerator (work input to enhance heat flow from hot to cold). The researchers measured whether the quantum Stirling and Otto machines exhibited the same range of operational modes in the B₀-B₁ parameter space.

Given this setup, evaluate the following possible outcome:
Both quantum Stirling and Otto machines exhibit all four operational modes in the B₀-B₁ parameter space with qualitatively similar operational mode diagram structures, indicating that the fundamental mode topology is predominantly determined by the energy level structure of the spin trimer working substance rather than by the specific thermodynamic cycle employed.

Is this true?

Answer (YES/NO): NO